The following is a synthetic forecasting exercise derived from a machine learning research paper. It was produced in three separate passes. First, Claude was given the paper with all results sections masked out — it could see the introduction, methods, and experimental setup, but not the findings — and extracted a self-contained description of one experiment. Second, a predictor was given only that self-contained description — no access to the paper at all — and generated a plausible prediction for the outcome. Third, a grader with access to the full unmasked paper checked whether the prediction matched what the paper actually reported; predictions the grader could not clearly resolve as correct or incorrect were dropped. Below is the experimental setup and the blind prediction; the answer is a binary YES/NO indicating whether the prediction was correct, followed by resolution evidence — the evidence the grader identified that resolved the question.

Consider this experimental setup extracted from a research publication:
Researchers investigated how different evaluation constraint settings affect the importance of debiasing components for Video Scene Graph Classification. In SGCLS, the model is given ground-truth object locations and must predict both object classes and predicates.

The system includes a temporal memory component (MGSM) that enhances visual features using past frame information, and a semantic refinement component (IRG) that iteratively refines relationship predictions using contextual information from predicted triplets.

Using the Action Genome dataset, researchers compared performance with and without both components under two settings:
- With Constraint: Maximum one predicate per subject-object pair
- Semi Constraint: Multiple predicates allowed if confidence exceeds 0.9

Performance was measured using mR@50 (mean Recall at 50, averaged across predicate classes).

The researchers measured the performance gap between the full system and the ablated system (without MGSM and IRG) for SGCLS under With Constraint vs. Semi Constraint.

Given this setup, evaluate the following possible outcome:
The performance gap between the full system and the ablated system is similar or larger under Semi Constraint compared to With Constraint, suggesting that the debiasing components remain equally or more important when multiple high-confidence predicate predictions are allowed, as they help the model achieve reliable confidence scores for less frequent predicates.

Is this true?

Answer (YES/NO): YES